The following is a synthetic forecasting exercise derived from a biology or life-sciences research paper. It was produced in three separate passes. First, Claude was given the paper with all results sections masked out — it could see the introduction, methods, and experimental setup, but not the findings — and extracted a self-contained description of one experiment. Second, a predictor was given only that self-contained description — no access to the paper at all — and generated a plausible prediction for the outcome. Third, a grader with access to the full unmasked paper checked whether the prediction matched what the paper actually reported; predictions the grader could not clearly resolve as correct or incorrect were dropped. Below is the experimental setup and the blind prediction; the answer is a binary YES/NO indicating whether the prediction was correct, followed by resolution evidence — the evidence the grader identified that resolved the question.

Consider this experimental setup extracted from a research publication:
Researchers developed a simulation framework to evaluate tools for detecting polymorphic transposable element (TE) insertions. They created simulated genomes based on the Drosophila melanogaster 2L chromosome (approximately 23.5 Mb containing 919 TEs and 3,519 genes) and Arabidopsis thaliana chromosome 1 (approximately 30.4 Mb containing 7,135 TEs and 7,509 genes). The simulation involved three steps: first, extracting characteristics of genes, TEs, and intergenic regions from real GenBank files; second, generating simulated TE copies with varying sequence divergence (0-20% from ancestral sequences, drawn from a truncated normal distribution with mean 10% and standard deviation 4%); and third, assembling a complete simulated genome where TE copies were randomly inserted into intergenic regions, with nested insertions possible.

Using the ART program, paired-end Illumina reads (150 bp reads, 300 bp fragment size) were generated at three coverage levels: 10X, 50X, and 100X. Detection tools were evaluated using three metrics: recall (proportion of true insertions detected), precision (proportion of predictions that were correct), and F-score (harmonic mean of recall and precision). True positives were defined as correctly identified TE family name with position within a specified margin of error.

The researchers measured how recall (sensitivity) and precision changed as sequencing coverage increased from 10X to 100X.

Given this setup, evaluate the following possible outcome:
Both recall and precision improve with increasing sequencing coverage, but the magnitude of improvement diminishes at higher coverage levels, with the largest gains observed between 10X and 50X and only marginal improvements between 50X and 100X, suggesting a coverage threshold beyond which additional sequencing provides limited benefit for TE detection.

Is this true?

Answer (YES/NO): NO